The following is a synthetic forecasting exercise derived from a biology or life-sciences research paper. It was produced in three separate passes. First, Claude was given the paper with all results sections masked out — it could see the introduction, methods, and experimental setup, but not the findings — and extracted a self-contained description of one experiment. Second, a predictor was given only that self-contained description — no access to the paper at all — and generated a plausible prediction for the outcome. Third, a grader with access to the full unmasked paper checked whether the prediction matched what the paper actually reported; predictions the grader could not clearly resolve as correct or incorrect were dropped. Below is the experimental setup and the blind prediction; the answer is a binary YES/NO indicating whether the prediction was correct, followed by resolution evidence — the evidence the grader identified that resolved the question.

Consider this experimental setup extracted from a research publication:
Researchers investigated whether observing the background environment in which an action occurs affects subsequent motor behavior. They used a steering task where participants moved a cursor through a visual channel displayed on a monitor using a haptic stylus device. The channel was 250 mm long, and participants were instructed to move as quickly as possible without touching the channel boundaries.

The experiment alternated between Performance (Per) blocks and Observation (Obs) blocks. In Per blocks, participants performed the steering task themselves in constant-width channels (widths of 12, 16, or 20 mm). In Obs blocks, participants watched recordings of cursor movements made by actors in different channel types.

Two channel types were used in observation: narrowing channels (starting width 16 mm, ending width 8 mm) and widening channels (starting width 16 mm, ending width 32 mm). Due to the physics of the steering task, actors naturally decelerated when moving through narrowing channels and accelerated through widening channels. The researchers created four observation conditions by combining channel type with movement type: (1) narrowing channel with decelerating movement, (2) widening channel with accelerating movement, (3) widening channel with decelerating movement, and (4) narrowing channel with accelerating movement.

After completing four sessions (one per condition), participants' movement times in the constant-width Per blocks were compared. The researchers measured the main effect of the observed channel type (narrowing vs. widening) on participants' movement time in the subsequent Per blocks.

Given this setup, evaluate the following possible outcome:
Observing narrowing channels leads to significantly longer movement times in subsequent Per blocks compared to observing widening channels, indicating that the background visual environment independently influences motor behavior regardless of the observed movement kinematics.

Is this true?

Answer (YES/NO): NO